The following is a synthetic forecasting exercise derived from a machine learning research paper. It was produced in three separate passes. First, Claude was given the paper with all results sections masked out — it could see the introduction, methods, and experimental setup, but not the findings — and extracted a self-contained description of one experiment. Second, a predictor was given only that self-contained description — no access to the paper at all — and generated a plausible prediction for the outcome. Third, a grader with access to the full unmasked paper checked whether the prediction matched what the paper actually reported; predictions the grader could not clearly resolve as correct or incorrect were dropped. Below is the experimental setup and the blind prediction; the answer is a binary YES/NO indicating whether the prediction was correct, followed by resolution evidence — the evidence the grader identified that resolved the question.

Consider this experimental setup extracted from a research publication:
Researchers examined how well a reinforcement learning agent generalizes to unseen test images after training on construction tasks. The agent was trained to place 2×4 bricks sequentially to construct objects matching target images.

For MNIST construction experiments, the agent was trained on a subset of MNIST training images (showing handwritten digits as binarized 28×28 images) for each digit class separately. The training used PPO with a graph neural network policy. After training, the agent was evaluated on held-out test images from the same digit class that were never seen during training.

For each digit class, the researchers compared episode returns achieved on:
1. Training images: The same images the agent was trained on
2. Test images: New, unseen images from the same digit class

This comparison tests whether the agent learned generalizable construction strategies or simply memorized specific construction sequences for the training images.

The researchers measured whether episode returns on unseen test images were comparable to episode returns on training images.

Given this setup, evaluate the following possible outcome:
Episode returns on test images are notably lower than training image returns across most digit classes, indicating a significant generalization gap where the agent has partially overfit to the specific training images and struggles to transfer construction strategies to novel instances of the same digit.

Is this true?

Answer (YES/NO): NO